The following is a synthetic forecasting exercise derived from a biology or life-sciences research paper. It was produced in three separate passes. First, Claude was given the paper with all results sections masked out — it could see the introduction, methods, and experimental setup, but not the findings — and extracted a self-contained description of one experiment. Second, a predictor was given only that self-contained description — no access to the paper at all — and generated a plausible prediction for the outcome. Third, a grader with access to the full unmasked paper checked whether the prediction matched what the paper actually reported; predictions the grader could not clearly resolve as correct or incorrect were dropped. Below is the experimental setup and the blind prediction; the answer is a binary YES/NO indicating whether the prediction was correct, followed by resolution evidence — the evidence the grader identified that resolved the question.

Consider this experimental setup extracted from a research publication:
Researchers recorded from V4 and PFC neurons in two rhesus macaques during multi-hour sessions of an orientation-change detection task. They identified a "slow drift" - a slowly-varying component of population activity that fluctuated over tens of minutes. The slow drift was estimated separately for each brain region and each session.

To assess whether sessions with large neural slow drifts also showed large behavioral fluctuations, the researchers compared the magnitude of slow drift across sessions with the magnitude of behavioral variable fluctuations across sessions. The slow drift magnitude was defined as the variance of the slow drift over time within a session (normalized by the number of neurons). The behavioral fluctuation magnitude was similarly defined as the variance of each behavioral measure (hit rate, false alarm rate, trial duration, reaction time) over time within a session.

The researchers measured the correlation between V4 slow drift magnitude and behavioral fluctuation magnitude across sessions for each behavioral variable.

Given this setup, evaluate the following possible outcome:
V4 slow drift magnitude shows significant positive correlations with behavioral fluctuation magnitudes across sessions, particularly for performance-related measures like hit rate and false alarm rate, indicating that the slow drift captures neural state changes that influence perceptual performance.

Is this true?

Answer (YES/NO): YES